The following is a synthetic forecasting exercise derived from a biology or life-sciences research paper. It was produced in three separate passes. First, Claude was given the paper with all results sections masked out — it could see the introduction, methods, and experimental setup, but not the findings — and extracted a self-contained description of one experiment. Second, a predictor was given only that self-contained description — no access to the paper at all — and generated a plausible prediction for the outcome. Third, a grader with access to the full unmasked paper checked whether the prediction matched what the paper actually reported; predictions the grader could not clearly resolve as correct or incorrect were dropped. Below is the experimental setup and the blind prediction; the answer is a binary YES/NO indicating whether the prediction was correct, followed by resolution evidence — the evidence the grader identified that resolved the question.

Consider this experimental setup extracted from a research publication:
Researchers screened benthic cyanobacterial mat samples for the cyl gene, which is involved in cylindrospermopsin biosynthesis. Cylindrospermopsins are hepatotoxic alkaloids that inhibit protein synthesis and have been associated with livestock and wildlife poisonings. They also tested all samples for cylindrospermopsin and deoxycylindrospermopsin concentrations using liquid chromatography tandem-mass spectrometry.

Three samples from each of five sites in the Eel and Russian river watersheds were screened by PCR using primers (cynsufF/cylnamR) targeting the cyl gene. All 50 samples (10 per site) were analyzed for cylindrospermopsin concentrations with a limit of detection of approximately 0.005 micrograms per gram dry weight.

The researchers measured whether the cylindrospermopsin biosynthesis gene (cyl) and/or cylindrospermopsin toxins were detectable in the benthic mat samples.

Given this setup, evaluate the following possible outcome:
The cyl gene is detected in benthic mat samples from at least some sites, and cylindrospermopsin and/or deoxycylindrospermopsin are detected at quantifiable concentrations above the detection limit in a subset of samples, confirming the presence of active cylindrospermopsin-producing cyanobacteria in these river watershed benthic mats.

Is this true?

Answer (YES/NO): NO